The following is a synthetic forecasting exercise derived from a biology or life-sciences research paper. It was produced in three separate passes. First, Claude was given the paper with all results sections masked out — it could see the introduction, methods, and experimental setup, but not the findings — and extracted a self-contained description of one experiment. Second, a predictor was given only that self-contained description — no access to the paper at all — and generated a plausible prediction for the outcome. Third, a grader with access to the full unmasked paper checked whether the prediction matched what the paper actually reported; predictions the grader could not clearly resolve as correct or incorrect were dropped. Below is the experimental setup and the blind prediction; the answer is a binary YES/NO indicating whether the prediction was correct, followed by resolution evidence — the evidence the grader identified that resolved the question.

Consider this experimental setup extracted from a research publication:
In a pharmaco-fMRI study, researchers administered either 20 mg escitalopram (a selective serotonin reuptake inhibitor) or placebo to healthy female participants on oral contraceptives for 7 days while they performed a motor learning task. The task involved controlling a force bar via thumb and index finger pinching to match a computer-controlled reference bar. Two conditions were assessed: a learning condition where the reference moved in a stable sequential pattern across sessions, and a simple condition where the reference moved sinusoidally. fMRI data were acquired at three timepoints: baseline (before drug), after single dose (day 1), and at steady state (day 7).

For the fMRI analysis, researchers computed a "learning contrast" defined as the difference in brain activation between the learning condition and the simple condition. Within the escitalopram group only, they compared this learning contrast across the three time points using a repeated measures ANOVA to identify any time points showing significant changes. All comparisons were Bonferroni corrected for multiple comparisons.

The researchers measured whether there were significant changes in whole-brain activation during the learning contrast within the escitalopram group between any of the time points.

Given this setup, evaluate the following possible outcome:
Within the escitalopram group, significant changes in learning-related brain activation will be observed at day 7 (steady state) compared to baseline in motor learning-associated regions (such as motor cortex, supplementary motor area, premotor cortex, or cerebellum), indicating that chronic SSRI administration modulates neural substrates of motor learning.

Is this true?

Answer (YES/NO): NO